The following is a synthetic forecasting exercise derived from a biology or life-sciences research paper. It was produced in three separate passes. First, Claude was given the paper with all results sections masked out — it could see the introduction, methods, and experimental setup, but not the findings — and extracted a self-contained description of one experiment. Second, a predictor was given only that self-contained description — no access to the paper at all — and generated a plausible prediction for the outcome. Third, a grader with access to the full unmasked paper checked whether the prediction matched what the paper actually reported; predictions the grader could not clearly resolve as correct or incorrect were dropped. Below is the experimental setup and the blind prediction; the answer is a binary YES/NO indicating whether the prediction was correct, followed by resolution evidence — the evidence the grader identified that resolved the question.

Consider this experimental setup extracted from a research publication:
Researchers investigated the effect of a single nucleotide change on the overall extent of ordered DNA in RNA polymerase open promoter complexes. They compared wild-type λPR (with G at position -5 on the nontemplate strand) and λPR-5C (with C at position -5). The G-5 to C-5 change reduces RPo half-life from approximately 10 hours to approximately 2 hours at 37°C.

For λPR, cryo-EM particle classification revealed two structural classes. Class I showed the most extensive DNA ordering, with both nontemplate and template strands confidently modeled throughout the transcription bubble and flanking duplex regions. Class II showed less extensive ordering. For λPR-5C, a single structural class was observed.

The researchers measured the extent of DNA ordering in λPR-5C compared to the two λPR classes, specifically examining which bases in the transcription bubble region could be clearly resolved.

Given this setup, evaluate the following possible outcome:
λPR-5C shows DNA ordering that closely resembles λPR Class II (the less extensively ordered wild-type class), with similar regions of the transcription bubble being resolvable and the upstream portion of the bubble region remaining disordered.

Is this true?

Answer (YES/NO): NO